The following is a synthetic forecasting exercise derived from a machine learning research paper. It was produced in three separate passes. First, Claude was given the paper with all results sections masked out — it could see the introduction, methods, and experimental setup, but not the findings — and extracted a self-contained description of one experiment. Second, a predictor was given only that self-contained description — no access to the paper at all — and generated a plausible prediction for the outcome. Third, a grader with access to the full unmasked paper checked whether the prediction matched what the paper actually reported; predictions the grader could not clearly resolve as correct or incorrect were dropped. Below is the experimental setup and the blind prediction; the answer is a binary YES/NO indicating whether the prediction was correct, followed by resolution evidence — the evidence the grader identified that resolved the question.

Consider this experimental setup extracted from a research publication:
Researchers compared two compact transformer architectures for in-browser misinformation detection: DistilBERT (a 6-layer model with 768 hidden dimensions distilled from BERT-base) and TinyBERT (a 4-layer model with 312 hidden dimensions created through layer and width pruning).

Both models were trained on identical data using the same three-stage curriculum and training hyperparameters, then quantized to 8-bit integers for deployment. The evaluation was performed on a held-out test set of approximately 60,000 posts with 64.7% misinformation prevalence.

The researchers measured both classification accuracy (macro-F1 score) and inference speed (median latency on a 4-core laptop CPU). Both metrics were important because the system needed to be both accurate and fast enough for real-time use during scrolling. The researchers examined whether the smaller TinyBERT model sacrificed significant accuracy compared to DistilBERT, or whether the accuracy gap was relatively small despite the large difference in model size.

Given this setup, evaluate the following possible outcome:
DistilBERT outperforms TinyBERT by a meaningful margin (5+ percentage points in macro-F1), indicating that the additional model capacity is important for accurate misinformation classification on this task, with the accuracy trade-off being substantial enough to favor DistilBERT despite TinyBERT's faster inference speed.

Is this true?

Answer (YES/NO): NO